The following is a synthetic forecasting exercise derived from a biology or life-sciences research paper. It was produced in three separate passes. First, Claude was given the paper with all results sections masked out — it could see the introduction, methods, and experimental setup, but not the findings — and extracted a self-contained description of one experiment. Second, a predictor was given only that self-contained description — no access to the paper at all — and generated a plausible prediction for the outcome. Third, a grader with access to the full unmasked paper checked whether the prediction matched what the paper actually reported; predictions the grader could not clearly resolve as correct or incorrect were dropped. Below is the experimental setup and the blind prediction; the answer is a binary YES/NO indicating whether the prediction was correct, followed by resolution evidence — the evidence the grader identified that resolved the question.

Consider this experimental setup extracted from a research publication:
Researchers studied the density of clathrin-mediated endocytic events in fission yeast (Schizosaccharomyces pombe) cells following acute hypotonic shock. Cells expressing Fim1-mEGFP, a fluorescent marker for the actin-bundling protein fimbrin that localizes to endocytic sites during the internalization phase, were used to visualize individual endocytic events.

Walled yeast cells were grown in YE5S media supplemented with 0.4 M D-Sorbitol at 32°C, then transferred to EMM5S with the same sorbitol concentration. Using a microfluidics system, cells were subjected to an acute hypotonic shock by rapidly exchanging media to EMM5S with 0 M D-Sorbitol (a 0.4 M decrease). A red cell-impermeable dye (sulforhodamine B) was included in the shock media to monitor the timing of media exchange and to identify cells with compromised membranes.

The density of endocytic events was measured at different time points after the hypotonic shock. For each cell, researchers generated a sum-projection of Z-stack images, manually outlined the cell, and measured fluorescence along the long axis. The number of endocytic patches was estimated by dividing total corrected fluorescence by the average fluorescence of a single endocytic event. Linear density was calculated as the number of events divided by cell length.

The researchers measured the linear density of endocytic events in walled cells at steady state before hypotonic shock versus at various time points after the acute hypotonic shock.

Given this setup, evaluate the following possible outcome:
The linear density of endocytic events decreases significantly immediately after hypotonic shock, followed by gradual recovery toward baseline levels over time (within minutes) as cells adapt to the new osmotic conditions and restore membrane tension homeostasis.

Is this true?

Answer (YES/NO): YES